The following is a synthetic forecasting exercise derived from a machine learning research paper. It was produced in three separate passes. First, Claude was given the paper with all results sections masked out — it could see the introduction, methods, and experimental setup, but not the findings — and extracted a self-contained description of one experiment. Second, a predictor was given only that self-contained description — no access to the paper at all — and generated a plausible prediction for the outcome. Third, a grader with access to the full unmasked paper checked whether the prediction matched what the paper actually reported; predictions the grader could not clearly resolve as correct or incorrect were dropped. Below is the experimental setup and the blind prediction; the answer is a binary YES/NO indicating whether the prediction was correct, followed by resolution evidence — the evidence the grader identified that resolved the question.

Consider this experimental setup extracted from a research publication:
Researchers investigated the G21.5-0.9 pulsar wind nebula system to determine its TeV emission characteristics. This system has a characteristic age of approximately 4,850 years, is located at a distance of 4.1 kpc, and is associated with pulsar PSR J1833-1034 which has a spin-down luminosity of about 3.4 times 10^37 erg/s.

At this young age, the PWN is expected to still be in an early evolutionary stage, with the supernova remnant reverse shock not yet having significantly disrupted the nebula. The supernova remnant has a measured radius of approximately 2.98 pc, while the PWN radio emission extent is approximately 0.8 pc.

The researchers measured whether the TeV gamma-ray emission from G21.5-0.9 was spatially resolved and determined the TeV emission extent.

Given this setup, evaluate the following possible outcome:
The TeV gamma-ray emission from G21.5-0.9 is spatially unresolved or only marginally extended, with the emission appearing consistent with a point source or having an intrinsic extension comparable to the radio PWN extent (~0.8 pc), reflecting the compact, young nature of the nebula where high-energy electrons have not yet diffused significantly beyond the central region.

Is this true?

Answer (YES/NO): YES